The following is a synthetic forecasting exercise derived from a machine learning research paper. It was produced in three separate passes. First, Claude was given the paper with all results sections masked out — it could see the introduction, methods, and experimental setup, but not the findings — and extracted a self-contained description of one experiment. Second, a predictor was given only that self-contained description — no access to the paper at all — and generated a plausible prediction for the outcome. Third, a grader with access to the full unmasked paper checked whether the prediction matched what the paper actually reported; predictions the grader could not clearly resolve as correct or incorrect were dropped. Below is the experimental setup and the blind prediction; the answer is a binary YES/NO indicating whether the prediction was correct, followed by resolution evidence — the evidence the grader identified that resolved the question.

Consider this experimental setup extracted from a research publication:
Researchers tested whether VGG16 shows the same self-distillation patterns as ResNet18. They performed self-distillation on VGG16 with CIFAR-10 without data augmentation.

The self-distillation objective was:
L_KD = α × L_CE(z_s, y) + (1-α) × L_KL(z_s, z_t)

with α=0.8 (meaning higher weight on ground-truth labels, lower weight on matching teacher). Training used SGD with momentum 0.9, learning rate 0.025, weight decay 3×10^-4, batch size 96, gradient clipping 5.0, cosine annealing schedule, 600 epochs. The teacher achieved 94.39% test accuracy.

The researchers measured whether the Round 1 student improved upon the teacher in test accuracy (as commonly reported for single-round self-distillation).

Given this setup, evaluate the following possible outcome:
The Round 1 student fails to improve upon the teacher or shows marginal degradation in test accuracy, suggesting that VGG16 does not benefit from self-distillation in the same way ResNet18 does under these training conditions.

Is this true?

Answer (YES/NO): YES